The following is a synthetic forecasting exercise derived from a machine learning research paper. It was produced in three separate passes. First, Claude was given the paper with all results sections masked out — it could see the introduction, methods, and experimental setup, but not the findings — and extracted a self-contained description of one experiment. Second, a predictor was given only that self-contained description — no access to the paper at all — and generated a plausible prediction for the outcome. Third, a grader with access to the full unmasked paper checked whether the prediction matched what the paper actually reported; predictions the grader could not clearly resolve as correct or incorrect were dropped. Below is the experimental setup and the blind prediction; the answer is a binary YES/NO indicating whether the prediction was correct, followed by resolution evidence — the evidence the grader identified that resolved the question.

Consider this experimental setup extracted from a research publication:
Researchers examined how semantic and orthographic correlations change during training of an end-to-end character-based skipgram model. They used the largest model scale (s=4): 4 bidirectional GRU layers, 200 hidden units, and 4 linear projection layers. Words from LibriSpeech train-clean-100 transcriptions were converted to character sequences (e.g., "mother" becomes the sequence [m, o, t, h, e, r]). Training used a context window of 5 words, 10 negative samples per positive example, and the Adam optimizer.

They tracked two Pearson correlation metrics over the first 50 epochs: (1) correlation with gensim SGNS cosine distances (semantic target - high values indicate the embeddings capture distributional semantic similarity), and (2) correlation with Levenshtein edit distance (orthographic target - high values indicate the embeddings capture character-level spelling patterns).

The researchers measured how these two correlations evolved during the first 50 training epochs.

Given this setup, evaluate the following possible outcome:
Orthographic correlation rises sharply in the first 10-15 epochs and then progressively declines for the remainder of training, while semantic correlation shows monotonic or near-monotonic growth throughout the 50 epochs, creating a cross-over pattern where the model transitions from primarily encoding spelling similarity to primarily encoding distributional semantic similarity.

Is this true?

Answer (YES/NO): NO